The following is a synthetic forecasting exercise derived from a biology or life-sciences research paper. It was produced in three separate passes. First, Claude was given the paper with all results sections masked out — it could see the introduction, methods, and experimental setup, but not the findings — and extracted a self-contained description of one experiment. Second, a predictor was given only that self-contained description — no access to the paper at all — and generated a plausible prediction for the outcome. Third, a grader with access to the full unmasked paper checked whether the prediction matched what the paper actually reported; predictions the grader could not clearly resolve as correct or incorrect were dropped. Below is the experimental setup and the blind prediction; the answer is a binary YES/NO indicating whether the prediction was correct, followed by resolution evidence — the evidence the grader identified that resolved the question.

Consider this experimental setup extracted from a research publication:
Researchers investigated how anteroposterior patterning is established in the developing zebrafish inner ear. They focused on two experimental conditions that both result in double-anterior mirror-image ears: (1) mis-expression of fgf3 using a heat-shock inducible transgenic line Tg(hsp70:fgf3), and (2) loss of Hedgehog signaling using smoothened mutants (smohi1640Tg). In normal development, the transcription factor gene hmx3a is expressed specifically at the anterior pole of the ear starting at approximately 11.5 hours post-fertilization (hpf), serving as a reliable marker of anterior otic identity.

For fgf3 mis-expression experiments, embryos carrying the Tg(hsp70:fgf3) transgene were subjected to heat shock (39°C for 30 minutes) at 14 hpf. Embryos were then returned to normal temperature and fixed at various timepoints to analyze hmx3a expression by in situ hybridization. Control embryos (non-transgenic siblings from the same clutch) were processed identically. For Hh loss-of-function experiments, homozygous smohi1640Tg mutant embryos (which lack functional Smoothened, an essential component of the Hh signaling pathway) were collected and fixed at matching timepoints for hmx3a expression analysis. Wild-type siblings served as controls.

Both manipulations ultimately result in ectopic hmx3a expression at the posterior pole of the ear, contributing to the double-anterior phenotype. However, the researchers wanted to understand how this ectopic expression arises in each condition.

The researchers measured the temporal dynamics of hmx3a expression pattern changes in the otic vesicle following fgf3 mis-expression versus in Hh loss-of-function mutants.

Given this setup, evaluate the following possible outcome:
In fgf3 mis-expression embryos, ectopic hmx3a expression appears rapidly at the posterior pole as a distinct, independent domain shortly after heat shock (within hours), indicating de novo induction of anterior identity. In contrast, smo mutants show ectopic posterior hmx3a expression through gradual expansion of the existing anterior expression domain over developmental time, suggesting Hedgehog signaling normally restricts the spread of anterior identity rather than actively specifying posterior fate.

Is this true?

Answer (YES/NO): NO